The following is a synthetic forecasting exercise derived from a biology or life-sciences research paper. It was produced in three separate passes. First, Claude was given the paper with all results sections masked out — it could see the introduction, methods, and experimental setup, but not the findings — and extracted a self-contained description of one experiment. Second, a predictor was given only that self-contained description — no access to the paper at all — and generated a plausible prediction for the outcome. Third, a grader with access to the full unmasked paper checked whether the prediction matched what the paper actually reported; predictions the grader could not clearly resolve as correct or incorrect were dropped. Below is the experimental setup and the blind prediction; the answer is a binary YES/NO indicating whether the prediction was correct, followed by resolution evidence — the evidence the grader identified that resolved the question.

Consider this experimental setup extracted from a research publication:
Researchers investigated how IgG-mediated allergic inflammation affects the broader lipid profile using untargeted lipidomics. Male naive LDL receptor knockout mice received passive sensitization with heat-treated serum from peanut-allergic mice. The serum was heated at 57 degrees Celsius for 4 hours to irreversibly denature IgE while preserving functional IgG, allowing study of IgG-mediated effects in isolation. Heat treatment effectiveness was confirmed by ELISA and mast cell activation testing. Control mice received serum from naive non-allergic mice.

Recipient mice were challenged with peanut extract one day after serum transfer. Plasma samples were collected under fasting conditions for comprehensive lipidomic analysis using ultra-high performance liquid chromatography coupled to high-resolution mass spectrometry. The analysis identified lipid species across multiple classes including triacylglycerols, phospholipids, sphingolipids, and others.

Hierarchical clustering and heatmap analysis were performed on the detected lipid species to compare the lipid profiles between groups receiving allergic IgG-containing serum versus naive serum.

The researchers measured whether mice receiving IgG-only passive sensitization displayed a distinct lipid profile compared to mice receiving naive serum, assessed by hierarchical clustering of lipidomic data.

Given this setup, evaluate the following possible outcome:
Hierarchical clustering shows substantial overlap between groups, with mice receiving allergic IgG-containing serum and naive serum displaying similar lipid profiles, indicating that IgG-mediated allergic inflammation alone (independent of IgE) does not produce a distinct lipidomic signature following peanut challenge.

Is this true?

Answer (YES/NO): NO